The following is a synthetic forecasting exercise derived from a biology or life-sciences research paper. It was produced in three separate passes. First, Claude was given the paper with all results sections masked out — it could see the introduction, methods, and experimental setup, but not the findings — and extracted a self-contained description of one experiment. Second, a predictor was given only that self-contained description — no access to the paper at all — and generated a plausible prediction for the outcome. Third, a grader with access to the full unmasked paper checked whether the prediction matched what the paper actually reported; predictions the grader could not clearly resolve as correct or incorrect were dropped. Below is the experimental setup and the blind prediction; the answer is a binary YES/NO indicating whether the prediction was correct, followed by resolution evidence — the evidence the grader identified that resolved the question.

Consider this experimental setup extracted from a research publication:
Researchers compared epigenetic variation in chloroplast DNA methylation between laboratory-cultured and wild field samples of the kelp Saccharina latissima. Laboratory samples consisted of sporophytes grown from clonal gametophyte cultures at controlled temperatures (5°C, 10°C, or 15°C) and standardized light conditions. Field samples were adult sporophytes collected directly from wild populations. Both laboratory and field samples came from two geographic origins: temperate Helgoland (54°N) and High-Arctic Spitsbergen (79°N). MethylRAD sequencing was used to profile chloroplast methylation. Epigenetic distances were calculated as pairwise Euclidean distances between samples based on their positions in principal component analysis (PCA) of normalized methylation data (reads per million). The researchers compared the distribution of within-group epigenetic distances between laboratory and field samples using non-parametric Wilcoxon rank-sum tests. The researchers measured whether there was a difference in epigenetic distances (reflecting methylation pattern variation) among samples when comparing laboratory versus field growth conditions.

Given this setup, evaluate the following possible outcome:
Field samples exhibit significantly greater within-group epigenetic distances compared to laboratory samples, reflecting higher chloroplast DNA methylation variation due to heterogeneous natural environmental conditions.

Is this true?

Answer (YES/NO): NO